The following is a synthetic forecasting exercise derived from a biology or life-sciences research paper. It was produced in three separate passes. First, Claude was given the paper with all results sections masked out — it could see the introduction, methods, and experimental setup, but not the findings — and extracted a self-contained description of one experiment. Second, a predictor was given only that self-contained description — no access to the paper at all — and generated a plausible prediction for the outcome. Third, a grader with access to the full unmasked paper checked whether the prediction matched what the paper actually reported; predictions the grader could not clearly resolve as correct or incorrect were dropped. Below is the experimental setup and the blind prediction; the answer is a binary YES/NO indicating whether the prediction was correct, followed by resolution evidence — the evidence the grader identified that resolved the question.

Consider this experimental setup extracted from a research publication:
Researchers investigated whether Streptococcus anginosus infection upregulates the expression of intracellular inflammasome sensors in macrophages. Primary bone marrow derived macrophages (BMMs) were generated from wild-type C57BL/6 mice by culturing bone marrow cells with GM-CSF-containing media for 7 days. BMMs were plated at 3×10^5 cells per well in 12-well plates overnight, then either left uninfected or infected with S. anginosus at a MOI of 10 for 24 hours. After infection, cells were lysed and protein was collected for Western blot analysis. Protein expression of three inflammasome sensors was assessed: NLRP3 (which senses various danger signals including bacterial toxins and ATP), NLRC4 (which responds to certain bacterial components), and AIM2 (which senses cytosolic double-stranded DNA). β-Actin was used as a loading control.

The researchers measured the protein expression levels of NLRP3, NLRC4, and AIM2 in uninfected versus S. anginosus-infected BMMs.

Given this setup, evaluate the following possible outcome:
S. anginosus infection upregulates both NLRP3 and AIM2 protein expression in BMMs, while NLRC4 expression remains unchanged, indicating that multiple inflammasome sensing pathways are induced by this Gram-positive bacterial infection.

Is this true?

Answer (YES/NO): NO